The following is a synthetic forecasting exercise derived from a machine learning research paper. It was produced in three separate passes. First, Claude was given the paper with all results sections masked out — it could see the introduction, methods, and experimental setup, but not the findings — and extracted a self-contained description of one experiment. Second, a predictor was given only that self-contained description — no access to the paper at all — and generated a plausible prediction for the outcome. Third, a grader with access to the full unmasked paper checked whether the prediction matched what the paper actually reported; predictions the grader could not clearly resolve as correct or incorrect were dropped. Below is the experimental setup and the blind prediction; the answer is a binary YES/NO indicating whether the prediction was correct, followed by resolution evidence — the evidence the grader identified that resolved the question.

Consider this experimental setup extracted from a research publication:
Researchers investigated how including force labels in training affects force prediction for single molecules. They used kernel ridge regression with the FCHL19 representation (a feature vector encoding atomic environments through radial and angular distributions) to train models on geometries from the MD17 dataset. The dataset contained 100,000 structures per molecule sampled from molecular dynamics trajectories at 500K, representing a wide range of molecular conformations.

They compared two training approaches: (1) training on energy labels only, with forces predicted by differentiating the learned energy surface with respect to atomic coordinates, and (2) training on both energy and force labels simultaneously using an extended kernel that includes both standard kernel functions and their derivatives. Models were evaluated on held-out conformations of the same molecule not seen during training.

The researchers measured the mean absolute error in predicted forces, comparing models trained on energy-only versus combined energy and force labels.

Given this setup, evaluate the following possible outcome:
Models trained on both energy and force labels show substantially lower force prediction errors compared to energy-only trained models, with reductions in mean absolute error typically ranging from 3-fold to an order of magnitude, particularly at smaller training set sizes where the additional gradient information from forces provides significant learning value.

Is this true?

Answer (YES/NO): NO